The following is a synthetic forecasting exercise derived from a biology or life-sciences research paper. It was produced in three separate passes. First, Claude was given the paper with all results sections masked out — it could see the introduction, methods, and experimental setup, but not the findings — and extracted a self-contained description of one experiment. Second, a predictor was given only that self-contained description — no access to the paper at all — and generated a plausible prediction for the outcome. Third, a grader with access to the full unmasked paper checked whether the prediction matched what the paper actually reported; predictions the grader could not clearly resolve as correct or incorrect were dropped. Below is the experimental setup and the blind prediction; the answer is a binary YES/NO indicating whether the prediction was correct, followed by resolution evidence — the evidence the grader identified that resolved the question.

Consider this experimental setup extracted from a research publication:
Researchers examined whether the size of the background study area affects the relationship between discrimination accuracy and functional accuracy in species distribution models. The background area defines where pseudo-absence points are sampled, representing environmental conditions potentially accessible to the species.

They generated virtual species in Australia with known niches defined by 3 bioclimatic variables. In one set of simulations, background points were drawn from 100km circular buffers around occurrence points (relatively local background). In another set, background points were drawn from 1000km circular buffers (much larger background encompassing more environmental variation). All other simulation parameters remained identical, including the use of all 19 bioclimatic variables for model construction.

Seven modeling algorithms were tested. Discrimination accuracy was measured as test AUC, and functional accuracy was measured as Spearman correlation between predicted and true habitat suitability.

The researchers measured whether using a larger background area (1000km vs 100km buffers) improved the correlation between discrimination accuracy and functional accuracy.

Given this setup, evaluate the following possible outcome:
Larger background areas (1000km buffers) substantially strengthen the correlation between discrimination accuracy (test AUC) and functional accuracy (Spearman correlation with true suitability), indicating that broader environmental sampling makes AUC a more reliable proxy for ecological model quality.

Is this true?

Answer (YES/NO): NO